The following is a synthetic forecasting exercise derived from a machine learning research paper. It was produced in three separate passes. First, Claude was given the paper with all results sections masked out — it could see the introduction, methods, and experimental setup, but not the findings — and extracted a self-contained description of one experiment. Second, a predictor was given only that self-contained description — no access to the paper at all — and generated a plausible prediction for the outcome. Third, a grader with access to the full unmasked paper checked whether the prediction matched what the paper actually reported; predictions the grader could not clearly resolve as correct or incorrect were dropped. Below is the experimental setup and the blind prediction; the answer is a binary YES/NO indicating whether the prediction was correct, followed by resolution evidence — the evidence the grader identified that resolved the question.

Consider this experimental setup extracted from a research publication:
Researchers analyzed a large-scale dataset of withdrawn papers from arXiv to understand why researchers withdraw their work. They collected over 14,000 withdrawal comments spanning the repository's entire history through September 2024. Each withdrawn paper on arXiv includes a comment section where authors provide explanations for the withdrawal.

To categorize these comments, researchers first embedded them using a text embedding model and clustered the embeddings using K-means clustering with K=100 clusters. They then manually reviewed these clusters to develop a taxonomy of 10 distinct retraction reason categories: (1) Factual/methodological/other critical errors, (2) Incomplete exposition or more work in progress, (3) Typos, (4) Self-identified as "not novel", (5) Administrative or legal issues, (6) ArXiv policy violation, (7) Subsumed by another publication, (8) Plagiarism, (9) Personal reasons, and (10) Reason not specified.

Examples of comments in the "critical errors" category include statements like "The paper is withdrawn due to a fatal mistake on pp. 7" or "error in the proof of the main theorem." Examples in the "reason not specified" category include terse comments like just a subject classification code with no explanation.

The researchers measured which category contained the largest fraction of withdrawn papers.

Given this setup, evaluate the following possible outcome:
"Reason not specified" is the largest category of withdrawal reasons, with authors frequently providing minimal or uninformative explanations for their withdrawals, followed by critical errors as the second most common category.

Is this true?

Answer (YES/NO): NO